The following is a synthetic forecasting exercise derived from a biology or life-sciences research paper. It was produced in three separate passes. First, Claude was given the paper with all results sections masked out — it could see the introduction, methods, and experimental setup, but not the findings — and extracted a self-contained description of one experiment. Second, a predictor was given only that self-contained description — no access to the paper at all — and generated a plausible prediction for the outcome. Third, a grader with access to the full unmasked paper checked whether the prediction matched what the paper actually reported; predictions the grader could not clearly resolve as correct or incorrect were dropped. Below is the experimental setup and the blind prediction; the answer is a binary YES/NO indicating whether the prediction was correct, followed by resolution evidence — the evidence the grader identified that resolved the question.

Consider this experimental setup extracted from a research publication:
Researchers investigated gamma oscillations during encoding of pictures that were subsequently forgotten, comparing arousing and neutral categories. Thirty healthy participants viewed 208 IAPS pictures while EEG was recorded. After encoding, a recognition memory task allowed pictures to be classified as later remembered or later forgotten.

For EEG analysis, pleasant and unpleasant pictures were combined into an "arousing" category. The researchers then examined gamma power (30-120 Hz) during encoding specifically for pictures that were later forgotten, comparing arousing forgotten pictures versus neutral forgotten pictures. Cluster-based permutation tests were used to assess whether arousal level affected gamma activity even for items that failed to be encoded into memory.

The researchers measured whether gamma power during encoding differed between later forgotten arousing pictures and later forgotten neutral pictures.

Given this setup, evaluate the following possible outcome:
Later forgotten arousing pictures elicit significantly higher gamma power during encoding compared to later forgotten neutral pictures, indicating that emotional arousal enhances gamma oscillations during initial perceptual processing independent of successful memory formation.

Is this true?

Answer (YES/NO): NO